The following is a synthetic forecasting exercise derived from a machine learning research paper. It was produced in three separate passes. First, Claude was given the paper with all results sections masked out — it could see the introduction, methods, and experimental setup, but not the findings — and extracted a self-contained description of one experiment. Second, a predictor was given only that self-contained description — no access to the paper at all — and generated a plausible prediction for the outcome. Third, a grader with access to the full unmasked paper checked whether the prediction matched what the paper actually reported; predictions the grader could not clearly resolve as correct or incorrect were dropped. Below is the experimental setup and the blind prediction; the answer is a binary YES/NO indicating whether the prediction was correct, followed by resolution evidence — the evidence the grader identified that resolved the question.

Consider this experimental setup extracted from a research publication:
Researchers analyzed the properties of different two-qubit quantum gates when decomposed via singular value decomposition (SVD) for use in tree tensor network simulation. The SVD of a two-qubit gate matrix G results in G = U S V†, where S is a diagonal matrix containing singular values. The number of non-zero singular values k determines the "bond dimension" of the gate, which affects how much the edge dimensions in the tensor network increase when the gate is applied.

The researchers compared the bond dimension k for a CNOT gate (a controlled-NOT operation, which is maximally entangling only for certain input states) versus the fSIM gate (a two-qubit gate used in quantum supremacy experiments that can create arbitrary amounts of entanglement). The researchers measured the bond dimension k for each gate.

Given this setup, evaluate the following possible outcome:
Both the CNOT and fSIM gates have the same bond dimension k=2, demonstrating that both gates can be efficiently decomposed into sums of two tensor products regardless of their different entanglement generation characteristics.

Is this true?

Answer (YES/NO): NO